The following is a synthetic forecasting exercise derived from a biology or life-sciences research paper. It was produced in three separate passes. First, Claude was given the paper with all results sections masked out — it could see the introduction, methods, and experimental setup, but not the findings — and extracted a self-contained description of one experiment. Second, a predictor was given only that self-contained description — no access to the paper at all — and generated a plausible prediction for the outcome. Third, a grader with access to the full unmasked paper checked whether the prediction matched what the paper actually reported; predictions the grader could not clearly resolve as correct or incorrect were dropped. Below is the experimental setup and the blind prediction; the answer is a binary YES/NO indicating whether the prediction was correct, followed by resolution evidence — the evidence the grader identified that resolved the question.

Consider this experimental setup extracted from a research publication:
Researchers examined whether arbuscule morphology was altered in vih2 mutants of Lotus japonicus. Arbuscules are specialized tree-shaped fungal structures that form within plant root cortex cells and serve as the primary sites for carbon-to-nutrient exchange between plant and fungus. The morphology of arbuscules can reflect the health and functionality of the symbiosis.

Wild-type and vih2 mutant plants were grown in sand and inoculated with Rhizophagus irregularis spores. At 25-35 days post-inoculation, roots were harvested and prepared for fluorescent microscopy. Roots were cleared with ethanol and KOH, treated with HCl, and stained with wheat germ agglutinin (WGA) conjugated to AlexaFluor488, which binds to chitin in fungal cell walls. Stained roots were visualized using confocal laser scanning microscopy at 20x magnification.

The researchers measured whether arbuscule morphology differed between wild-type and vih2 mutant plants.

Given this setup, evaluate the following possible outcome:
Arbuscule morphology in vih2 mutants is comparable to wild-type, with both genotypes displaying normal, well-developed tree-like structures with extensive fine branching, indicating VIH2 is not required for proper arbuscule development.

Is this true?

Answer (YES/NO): YES